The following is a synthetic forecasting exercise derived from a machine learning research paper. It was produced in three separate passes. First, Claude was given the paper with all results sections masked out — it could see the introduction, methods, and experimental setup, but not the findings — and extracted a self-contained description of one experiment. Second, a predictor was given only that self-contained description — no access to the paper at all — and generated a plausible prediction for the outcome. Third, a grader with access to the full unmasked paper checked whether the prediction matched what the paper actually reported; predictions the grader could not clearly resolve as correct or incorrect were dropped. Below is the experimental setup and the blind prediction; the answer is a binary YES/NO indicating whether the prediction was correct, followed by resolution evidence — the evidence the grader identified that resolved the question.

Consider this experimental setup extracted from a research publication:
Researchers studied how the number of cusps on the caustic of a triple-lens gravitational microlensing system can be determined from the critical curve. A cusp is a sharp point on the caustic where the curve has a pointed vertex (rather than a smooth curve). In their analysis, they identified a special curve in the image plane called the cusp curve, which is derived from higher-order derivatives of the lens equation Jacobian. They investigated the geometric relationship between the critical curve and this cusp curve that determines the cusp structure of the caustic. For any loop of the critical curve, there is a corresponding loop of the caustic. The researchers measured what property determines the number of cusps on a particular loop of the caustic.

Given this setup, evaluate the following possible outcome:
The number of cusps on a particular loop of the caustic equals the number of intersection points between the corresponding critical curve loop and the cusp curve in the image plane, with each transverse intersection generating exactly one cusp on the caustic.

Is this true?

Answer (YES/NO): YES